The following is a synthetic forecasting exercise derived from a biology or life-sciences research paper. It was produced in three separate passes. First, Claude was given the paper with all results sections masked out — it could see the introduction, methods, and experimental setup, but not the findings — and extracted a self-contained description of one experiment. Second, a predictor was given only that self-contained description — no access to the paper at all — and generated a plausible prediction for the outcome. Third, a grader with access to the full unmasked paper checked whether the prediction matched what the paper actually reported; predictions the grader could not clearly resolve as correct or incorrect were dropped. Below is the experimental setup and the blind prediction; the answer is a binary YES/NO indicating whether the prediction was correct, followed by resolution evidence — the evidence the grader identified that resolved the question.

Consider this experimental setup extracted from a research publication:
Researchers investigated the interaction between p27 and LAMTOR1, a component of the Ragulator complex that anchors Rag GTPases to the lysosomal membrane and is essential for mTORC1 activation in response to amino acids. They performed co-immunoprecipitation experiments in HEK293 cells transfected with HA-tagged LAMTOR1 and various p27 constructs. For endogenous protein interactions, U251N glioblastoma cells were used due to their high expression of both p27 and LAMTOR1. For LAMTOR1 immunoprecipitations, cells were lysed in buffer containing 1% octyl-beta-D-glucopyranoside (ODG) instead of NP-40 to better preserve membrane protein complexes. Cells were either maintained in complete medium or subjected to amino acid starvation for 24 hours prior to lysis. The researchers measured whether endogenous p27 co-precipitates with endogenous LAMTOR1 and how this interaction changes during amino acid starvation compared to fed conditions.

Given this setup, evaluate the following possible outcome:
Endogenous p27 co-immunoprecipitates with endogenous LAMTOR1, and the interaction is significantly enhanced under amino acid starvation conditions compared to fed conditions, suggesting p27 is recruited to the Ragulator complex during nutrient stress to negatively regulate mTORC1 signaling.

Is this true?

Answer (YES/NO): YES